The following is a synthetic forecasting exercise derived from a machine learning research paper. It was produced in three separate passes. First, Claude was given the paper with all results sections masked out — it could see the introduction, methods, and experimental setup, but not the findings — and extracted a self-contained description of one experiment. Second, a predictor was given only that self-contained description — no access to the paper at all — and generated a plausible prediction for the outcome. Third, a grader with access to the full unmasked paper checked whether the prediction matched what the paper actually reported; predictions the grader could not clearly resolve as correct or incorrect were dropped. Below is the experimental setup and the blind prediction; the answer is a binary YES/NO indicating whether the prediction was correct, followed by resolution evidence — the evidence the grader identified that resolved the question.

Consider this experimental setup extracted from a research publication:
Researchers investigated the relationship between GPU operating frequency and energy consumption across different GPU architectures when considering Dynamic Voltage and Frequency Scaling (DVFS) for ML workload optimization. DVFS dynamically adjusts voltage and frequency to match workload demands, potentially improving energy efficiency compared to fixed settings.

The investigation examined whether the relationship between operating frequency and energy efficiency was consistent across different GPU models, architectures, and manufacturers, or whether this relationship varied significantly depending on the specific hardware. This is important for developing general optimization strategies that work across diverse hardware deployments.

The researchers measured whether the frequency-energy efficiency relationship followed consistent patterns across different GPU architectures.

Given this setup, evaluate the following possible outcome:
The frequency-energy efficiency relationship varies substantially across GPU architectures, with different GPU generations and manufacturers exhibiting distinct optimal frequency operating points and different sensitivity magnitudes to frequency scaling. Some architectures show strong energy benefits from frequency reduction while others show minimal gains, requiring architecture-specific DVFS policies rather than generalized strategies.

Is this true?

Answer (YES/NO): YES